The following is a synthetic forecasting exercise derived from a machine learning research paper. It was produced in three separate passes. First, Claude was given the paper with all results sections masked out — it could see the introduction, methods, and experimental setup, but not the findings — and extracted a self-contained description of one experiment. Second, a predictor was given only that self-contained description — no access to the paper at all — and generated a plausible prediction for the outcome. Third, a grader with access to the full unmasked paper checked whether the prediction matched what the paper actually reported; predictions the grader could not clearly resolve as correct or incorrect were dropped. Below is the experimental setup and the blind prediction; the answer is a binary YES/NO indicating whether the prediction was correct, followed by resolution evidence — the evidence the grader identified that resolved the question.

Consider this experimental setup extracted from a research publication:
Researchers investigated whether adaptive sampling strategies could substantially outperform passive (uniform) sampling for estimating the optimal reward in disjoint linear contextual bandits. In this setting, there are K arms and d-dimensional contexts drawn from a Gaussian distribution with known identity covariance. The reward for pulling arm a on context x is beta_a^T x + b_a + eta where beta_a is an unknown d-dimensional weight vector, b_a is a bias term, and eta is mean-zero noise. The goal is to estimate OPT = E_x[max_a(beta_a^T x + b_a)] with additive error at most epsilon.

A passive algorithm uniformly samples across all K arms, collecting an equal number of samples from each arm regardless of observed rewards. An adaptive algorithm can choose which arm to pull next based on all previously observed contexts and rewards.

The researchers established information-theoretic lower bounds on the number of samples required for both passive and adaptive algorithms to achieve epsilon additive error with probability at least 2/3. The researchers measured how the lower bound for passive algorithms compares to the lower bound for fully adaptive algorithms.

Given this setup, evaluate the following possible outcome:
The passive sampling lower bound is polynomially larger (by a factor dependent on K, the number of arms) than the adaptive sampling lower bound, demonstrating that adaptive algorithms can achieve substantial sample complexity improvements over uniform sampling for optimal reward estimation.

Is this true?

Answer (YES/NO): NO